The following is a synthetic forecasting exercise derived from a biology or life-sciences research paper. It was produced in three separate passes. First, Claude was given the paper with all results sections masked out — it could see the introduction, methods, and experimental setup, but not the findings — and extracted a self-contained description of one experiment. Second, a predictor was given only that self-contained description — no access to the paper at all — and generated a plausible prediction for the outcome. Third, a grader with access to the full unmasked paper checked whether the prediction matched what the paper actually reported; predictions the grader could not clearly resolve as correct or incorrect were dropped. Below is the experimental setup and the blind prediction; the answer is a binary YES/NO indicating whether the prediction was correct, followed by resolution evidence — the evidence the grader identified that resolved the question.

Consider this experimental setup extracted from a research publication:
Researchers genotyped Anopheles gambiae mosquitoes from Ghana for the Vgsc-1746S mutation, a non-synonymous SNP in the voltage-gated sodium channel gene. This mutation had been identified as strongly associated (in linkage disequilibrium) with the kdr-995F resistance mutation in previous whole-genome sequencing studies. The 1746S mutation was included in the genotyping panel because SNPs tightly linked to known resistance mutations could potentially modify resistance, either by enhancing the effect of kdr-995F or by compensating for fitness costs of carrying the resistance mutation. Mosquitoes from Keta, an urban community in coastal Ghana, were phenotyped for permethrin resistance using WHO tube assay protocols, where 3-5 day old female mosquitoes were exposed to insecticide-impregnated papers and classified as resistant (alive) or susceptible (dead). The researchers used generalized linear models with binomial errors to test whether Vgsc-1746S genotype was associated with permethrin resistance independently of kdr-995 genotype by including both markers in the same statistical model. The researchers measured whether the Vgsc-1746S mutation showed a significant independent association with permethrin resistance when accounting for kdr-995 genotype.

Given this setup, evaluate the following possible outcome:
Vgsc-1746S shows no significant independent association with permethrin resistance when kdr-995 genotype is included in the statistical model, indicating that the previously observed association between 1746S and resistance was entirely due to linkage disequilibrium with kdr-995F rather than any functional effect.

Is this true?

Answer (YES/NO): YES